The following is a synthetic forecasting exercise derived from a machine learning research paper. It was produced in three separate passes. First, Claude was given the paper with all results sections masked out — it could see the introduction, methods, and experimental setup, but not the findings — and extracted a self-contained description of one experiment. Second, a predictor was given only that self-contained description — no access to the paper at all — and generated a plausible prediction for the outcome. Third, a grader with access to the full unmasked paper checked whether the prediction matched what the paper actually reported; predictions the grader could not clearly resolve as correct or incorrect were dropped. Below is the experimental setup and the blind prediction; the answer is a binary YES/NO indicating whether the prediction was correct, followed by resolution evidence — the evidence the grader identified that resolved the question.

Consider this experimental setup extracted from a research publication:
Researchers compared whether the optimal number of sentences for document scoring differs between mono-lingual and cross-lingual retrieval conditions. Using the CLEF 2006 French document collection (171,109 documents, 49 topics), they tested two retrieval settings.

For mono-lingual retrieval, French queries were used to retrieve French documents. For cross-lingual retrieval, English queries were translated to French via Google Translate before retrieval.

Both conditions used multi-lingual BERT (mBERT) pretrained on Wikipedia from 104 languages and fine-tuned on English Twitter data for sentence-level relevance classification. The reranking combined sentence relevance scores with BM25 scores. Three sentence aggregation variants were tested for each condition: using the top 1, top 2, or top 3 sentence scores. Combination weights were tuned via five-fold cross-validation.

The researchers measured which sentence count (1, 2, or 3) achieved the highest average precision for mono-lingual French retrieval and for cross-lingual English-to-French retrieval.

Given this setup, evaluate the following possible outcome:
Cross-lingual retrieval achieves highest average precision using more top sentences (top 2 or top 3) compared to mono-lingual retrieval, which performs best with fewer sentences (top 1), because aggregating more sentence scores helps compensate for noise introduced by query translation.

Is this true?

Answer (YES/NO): NO